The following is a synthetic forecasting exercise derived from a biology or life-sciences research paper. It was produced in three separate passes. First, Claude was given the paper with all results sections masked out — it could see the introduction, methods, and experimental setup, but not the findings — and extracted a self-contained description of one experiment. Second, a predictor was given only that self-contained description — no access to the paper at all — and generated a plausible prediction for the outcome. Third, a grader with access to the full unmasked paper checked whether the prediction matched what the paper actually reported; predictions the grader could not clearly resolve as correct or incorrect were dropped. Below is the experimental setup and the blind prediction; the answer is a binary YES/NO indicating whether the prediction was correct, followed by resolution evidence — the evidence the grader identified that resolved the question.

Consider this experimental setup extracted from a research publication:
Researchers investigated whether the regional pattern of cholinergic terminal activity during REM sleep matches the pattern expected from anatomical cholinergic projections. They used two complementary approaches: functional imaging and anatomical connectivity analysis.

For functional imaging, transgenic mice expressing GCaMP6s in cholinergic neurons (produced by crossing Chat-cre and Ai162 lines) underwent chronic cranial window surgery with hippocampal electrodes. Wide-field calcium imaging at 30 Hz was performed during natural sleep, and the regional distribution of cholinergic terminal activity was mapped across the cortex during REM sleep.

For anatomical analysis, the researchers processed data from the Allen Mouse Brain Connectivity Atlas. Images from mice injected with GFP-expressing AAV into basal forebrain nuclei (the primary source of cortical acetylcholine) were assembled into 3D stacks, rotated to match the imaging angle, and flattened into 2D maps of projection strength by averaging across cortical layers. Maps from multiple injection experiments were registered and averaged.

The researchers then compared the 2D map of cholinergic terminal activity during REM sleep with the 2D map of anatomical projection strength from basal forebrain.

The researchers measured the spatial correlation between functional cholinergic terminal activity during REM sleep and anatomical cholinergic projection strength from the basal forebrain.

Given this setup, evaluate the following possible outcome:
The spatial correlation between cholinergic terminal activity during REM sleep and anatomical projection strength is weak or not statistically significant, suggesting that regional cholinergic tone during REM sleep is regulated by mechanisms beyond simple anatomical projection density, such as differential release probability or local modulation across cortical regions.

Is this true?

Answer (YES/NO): NO